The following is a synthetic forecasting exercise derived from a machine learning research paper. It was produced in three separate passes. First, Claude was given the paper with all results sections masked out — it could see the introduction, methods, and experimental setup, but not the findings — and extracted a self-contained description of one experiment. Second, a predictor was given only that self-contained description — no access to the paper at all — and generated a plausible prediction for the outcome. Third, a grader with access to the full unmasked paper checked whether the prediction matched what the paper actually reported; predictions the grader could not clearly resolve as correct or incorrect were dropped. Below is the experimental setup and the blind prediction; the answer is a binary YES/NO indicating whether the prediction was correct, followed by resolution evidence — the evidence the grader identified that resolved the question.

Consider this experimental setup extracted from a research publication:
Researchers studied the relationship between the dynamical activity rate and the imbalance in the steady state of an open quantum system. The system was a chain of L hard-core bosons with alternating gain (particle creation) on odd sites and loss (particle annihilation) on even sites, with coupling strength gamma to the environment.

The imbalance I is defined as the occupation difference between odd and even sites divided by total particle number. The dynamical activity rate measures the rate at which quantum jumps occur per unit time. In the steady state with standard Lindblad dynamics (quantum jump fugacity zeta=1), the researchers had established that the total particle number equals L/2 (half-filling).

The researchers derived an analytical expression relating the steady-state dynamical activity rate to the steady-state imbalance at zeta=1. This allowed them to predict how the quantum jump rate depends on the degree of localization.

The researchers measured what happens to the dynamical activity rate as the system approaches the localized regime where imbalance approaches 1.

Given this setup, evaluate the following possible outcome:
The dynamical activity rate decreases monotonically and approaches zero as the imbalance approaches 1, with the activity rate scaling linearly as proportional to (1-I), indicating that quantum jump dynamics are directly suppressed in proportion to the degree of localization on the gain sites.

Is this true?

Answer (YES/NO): YES